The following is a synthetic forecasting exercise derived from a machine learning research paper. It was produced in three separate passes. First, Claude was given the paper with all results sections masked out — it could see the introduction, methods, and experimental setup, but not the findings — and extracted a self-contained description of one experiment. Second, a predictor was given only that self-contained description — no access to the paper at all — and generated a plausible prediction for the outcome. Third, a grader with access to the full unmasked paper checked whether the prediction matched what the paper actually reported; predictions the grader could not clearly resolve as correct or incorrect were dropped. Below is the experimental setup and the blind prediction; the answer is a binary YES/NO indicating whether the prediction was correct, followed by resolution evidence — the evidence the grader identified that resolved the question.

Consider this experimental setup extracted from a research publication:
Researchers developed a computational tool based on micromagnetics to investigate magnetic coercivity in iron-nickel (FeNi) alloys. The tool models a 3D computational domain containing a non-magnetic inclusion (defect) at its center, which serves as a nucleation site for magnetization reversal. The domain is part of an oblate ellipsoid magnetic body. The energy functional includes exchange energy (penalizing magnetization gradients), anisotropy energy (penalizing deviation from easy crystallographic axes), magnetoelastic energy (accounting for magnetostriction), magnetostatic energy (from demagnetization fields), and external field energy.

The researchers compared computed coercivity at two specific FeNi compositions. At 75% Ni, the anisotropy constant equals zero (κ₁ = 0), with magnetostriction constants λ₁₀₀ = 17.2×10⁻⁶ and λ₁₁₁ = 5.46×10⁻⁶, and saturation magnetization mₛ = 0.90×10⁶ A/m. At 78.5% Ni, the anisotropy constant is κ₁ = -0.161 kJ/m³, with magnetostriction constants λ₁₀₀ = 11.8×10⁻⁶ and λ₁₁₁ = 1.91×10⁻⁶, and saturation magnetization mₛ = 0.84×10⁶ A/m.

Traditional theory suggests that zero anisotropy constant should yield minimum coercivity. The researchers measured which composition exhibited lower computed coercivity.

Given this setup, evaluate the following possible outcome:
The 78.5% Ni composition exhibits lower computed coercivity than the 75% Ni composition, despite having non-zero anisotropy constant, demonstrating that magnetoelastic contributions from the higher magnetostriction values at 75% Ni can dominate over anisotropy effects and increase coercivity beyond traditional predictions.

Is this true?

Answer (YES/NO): YES